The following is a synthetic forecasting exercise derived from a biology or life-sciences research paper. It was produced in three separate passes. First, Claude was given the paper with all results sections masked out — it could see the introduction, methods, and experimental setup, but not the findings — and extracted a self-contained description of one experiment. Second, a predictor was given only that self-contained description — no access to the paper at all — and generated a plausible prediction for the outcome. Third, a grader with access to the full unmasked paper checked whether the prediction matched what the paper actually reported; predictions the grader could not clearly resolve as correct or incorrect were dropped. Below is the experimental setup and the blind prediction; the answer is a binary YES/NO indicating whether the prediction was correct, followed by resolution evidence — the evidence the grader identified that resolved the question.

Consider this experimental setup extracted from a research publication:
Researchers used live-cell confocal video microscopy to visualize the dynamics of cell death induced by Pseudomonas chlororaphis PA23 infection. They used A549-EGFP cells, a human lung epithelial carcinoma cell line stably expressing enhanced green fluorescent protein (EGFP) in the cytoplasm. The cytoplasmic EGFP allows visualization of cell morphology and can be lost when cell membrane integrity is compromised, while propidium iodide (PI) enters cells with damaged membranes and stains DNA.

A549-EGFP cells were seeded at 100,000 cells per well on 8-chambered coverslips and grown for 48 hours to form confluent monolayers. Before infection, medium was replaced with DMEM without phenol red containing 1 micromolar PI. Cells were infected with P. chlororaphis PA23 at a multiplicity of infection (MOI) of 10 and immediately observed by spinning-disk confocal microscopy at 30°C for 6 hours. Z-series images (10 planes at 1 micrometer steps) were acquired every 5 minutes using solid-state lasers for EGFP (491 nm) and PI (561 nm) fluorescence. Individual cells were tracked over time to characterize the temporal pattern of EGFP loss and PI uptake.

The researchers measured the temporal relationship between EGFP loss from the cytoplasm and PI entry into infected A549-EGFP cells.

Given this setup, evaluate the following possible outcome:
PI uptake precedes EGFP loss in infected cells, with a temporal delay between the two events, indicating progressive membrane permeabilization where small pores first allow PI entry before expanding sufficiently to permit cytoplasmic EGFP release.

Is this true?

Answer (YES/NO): NO